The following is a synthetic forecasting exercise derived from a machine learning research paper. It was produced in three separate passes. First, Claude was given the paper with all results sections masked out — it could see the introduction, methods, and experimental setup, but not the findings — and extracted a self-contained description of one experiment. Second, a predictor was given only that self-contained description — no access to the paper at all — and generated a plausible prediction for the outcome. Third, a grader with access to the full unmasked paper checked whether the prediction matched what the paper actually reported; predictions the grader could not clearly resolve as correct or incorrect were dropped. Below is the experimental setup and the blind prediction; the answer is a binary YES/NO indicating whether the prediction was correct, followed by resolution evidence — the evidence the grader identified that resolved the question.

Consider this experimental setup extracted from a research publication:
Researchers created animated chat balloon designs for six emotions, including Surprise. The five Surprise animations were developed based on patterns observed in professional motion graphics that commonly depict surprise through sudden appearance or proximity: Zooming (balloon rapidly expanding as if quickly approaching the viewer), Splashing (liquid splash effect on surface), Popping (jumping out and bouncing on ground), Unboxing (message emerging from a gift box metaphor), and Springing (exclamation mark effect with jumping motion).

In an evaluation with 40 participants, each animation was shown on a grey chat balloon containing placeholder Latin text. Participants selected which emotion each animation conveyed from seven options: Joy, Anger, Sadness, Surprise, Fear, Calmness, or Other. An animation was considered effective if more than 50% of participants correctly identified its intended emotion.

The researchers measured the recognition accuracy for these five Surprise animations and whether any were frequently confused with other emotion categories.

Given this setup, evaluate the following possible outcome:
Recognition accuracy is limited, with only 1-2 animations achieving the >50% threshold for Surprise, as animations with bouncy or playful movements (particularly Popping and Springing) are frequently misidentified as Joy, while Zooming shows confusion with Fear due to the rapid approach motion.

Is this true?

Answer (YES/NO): NO